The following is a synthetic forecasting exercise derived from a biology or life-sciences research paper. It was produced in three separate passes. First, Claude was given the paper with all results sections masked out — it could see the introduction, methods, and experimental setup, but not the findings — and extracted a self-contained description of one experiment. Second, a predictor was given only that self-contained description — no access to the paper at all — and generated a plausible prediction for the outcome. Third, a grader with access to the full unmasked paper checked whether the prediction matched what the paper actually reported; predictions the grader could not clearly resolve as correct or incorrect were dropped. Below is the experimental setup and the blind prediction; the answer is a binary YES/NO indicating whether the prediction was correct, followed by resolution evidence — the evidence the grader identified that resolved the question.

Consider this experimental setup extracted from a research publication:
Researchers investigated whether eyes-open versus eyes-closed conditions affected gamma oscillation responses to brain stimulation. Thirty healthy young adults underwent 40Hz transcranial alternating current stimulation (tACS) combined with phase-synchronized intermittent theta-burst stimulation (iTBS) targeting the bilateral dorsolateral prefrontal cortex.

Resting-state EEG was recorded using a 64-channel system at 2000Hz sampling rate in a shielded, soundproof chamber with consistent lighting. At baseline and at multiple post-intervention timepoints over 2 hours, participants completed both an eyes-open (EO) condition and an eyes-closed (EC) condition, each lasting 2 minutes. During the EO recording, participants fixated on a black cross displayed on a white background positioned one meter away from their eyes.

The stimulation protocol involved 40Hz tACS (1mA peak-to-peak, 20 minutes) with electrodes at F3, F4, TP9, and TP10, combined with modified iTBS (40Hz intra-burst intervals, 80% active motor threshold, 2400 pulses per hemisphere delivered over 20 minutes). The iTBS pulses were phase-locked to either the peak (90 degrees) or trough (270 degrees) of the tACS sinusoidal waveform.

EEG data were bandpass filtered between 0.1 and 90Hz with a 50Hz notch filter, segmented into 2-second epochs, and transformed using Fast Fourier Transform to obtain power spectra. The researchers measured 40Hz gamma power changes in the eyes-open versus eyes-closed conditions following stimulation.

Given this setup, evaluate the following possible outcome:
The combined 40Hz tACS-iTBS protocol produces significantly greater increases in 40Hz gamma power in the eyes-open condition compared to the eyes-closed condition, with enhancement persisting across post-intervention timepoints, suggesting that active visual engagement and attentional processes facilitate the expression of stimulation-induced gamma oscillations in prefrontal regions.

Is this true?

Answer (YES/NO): YES